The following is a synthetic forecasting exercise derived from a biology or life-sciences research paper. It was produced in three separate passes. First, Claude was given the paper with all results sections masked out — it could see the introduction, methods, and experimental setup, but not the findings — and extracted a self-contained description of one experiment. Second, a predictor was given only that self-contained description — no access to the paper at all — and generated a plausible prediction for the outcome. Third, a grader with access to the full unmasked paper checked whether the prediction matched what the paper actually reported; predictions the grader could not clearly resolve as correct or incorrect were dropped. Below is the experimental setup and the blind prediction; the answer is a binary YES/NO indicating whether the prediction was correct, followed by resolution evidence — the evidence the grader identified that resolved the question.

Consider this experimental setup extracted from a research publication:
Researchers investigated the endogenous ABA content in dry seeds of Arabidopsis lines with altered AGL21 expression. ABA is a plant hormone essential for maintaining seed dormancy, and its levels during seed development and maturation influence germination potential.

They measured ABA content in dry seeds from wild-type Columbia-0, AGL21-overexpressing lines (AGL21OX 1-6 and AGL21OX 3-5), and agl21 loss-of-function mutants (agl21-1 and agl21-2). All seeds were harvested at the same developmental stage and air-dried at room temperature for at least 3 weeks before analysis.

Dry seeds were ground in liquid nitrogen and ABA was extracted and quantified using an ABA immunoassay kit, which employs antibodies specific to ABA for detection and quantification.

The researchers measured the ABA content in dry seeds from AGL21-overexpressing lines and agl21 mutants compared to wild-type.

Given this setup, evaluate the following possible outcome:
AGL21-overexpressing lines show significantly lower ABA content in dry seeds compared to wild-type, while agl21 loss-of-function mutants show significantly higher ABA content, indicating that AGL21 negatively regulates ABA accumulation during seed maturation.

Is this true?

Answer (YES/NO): NO